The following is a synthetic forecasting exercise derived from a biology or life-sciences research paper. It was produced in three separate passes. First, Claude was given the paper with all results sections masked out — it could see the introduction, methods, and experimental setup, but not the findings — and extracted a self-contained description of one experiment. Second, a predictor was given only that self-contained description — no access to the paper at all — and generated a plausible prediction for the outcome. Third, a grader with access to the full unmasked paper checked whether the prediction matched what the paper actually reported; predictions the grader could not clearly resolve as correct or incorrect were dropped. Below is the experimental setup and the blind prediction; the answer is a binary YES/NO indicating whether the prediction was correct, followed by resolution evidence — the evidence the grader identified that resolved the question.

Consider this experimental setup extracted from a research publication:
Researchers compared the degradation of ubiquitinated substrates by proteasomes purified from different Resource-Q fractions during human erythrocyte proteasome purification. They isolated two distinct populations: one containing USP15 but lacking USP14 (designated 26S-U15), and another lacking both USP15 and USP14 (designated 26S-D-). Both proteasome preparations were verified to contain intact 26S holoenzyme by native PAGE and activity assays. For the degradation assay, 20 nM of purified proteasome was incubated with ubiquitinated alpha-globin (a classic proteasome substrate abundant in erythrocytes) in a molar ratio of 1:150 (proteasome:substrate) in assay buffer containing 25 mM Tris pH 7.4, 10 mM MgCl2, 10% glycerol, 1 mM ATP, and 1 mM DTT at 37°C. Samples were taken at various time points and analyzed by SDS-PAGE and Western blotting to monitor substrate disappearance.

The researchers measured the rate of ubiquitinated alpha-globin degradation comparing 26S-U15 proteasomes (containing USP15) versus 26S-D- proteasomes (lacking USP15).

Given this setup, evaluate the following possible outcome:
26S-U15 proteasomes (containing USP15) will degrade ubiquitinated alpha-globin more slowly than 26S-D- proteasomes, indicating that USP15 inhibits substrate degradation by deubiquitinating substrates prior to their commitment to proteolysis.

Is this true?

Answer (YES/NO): NO